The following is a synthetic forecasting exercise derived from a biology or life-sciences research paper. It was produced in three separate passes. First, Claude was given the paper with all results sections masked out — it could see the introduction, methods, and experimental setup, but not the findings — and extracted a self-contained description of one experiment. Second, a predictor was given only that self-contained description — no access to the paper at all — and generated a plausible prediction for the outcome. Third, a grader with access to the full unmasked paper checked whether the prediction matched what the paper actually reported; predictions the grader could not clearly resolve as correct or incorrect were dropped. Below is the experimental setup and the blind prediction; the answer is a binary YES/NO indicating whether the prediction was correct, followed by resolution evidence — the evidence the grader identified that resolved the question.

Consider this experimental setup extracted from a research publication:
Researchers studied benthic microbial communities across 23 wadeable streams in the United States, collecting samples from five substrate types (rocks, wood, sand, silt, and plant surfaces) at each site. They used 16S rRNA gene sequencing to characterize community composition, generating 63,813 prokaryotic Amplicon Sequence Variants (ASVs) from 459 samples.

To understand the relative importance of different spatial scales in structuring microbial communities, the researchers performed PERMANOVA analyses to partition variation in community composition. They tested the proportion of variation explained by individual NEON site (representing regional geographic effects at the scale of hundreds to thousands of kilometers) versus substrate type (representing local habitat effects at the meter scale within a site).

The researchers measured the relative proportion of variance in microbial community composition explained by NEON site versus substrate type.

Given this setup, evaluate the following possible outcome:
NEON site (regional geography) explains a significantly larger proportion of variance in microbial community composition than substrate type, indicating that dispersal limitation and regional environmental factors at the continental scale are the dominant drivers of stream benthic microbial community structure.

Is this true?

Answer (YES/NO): NO